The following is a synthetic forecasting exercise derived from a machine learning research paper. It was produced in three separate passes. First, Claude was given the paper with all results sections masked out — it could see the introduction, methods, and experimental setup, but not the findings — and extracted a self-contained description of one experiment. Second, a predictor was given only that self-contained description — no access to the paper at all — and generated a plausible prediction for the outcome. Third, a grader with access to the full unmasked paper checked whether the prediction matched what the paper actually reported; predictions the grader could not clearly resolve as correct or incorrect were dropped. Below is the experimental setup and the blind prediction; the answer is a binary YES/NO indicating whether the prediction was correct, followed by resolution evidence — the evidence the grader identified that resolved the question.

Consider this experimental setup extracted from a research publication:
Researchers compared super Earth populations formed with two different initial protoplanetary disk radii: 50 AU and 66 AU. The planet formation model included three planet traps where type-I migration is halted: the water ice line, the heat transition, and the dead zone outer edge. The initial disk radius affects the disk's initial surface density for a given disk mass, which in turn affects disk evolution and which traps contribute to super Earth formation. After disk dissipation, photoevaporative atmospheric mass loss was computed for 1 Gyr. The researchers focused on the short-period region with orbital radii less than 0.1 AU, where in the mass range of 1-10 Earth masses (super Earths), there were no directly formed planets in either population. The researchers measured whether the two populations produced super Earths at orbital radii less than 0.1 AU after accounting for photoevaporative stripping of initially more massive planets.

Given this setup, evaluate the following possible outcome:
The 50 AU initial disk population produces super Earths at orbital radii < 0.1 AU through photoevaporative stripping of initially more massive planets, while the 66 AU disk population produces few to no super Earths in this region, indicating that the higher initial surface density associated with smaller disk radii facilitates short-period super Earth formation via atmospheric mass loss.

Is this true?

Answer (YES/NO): YES